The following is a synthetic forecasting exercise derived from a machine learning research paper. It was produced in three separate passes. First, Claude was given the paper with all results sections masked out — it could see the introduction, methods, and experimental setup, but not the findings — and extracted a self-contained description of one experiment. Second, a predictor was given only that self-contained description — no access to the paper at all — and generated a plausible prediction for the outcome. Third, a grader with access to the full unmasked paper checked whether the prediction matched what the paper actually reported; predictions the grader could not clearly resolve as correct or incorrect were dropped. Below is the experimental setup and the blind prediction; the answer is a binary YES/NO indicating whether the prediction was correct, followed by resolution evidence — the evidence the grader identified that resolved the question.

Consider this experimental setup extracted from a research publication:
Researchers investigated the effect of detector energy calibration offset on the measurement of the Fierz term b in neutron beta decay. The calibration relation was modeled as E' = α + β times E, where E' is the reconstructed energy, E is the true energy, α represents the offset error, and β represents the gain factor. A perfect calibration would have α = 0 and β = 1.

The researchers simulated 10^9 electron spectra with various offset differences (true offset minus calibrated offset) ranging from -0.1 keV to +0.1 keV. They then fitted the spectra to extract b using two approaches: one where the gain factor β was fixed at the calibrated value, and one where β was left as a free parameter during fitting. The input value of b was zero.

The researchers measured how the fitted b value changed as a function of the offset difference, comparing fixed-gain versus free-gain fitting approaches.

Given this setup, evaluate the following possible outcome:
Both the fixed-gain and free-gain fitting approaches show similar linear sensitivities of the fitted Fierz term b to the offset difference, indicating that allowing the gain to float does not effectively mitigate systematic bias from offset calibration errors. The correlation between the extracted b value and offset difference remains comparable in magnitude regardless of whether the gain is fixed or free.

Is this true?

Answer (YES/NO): NO